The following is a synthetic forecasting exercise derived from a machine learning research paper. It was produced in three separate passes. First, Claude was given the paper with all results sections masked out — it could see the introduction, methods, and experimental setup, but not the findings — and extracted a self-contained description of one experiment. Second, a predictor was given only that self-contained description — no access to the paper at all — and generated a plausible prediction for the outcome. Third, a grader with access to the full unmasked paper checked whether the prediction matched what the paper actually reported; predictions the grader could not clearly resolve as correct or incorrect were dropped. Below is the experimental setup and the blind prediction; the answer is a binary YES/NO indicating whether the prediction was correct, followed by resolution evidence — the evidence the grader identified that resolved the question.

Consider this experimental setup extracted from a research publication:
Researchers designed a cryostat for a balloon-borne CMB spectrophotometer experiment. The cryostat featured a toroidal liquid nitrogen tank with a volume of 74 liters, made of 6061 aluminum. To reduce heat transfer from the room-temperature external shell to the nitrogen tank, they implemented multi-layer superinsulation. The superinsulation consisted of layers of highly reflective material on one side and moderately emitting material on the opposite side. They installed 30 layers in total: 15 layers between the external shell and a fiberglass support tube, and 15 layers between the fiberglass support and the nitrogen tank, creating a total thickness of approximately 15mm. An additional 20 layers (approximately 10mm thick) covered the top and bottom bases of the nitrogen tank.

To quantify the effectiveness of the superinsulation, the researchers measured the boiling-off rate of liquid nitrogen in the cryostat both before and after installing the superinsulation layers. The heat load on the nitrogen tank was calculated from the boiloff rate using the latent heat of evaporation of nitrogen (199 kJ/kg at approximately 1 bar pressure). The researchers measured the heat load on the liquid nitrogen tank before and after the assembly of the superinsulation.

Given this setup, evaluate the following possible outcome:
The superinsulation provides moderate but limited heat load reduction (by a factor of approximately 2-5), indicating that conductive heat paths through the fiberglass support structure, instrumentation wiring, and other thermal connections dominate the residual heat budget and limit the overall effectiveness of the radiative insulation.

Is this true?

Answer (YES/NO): NO